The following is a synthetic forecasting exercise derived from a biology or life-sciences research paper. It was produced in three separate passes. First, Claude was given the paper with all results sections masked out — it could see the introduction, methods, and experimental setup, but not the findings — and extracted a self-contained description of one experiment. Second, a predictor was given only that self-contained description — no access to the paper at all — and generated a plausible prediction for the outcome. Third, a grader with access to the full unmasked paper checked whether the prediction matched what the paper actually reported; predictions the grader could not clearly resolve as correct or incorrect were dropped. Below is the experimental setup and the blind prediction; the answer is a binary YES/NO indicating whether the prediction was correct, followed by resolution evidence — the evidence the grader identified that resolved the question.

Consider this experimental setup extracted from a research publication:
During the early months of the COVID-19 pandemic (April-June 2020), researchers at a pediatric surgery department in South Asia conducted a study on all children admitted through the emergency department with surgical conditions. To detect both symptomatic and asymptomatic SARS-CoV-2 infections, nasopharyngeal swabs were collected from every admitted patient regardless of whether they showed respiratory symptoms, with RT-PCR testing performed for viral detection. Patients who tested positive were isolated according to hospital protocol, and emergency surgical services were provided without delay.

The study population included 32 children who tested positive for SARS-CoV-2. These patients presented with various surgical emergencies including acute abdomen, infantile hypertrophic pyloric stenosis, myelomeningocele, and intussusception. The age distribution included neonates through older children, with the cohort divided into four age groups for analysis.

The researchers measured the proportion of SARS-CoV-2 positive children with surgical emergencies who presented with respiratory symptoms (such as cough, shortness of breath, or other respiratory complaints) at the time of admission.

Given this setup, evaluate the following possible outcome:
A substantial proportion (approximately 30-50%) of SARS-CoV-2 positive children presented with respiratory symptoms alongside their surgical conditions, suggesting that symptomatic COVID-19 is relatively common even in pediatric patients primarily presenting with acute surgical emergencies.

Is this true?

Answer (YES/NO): NO